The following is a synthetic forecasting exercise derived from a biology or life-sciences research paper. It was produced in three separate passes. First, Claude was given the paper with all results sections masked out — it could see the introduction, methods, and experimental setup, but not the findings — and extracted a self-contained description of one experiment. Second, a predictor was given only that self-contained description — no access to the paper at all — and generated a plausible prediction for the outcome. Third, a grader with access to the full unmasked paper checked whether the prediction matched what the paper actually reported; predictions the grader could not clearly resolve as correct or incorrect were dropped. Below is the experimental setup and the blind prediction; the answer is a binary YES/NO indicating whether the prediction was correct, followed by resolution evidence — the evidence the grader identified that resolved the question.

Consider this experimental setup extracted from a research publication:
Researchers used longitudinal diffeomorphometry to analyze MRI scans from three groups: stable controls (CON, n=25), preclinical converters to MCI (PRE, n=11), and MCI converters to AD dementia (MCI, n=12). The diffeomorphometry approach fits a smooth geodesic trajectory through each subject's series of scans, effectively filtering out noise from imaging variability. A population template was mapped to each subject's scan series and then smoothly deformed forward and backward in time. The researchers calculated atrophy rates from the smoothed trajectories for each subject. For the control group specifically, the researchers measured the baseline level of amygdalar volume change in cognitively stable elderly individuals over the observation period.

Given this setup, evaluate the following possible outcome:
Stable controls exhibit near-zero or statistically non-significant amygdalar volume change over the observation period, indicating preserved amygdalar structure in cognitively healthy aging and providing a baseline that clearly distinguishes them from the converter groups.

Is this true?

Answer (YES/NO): NO